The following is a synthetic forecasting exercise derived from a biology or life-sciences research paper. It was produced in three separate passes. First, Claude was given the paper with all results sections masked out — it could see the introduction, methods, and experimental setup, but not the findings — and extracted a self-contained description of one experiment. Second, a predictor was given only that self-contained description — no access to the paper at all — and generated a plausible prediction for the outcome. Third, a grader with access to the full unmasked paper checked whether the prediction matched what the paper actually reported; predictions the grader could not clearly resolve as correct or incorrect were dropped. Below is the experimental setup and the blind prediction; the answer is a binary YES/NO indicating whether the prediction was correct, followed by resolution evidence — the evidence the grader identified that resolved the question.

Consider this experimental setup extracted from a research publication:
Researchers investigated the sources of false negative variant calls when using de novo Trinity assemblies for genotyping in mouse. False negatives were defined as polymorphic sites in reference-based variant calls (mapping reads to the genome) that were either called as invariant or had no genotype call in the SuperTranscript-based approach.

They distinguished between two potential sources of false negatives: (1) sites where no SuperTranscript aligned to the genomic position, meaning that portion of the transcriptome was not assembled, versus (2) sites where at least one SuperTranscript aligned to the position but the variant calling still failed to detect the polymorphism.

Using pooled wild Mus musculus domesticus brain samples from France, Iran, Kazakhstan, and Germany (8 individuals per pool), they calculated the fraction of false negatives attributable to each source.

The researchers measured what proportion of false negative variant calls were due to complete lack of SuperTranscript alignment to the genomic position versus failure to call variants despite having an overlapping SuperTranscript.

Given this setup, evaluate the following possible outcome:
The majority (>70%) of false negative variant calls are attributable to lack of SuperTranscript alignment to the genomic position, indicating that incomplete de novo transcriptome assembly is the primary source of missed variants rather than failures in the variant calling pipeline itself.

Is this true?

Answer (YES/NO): NO